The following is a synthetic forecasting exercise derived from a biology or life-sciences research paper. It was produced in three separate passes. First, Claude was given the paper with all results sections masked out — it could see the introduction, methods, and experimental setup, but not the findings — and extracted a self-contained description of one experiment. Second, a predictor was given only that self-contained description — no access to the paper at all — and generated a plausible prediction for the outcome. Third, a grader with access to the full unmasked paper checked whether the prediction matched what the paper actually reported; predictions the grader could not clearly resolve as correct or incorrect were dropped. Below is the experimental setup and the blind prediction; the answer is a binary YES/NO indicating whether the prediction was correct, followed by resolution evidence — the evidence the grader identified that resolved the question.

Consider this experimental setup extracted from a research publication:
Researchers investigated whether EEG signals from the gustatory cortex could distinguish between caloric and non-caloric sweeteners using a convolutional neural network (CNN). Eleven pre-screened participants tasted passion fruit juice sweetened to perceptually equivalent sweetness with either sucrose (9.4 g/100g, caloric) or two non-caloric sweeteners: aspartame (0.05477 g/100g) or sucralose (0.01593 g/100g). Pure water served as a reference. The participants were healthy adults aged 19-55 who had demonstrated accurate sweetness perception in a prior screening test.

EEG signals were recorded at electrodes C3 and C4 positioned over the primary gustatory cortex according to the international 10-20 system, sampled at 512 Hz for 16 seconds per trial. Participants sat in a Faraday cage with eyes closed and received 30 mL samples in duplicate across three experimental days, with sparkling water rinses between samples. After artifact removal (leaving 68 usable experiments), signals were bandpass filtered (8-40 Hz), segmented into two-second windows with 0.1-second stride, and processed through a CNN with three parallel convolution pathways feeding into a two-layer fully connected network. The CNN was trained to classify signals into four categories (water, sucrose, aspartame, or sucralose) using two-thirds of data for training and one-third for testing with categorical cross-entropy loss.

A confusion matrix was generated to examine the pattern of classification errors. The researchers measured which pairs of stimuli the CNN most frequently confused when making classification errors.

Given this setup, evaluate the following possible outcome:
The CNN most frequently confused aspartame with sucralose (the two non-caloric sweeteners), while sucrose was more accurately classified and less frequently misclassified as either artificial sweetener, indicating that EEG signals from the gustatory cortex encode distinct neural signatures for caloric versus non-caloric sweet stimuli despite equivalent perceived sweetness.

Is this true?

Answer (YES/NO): NO